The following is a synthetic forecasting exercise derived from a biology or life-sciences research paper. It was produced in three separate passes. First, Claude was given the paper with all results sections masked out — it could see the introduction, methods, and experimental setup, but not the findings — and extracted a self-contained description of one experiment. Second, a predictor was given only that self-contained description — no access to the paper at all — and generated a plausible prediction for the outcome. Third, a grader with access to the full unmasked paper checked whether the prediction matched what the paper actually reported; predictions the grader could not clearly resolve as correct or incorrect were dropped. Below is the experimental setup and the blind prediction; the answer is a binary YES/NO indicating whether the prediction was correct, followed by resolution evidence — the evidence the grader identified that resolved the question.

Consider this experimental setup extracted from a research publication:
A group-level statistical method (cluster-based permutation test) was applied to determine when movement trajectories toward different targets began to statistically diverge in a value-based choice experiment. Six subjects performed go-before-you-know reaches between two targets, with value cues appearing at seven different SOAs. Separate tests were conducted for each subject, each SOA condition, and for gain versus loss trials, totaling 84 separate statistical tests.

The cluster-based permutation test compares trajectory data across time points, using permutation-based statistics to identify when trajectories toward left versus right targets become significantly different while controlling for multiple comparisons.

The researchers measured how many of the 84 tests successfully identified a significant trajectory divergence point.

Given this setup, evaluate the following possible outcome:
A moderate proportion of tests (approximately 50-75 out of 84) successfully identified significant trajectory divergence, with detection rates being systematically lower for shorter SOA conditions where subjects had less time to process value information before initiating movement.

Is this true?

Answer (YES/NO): NO